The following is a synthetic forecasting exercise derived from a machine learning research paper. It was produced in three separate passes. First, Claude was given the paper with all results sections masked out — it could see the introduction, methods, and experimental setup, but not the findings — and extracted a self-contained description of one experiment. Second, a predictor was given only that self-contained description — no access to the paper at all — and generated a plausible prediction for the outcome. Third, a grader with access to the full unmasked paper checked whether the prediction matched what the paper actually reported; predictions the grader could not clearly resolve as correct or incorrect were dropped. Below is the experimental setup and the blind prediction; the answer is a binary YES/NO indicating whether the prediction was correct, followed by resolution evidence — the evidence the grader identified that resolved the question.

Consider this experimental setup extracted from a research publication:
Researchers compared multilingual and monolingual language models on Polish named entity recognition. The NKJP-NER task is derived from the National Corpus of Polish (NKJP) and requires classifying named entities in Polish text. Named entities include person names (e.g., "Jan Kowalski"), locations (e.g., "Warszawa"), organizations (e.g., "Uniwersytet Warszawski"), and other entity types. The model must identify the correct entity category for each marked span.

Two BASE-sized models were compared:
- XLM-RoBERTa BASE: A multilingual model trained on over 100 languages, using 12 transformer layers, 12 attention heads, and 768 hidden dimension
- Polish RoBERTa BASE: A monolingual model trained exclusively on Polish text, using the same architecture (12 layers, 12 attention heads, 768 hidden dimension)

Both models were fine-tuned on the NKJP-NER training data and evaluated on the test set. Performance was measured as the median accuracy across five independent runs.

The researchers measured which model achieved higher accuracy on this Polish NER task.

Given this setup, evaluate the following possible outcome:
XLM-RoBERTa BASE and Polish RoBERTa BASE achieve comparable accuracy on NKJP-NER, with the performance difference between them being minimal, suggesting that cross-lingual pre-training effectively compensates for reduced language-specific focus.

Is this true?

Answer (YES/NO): NO